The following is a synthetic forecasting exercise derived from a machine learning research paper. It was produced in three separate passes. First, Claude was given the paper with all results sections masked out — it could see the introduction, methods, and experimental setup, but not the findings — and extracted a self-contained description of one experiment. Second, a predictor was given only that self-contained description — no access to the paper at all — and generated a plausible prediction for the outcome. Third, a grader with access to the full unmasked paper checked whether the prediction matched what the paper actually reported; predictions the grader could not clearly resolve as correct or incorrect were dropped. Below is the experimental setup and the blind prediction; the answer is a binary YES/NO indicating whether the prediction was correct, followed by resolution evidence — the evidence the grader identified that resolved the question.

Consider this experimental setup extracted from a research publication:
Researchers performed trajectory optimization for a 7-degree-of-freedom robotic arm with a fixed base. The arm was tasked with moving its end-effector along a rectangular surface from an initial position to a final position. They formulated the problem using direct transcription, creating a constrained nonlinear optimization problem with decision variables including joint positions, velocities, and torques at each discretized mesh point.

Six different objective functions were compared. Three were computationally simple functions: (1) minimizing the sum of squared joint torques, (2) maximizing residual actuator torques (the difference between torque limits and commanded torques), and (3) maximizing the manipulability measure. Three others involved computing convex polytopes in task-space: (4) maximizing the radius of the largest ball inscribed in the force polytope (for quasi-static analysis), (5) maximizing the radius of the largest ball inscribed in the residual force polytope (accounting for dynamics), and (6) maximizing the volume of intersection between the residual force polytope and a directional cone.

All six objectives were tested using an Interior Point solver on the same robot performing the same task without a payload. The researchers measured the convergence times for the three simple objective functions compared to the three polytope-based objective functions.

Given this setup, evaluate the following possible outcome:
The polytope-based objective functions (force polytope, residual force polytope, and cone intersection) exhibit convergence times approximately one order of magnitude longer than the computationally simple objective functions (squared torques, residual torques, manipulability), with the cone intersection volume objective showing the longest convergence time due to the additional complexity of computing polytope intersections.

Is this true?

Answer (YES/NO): NO